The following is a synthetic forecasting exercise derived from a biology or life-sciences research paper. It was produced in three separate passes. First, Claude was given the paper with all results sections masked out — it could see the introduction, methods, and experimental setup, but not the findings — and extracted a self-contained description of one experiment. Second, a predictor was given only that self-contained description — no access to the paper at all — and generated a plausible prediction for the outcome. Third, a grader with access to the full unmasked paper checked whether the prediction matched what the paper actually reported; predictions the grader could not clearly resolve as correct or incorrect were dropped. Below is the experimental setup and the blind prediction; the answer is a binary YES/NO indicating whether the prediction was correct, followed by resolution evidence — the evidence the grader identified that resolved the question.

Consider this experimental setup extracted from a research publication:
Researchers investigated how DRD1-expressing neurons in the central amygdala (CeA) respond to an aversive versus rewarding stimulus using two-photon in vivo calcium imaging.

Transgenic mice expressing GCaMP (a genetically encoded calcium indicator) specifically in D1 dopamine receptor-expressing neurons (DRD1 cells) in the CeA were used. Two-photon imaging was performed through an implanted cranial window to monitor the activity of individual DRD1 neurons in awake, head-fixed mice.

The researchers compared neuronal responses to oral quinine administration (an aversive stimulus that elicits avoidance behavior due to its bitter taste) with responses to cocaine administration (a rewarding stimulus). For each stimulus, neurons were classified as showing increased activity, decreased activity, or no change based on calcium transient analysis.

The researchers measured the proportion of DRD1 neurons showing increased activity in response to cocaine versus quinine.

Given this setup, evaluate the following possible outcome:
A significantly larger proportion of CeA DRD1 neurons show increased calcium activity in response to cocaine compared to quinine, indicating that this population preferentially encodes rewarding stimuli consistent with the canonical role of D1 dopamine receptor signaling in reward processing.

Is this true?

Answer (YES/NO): YES